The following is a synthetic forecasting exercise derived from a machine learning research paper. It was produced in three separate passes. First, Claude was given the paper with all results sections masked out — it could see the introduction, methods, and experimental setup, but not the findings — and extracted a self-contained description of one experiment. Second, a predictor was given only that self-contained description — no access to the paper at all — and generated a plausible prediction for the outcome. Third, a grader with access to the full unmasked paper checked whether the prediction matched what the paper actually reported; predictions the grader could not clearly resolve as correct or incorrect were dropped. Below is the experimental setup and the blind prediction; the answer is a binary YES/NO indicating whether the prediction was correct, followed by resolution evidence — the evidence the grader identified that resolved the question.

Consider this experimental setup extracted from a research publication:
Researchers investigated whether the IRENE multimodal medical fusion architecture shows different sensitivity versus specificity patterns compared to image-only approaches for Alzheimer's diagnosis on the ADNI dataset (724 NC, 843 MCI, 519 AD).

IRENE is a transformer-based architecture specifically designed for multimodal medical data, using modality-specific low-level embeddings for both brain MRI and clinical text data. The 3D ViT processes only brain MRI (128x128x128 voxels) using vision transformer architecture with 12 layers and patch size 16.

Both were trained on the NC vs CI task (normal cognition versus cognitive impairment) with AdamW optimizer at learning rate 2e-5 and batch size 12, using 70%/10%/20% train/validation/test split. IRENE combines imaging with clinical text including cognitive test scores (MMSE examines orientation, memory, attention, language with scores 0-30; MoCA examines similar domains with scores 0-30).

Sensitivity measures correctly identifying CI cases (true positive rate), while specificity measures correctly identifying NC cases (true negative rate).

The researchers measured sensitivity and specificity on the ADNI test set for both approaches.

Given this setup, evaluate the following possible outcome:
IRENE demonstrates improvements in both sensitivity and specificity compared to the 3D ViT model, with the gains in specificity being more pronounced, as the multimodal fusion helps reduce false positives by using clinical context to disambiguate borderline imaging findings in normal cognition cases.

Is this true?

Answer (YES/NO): NO